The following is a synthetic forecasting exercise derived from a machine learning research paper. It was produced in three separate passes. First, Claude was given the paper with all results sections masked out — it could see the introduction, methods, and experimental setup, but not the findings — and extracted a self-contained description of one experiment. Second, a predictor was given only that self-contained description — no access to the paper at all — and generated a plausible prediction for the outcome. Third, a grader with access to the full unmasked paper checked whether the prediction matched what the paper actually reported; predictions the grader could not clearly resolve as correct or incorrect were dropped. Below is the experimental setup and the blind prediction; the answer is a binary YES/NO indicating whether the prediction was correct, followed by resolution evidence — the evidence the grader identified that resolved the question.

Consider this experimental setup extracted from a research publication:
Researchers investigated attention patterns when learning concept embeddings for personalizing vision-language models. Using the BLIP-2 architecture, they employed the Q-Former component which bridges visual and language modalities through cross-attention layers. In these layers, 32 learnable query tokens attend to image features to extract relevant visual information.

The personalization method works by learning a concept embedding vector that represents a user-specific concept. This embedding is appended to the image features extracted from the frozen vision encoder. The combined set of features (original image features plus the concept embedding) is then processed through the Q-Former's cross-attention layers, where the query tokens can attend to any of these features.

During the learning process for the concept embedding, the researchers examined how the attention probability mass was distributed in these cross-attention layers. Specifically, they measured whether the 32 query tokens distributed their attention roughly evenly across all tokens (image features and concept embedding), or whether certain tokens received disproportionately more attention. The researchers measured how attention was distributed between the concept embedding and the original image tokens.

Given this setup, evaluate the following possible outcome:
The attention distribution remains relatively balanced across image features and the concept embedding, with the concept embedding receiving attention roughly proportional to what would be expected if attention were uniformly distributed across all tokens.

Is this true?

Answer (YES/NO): NO